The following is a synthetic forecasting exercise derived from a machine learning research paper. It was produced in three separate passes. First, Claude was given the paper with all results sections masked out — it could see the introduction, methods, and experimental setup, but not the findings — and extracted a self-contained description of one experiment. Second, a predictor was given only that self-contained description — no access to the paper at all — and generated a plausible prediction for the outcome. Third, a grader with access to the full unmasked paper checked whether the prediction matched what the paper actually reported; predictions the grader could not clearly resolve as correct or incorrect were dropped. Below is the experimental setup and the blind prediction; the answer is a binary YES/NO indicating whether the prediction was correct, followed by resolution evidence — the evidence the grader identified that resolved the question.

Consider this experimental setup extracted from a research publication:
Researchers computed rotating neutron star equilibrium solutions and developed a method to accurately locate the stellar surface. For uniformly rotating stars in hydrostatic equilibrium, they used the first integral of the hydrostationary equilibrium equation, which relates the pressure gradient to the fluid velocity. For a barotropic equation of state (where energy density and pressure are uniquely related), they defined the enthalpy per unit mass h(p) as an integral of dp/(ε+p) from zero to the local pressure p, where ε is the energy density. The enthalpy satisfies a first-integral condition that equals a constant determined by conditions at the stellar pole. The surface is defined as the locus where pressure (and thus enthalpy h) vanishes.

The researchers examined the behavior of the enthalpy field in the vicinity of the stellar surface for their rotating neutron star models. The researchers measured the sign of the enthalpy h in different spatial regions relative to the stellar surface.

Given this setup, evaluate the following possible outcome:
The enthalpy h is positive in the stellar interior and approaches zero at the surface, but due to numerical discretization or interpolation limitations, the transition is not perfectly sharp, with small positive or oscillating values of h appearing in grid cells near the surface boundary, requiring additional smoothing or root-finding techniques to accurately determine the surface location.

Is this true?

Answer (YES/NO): NO